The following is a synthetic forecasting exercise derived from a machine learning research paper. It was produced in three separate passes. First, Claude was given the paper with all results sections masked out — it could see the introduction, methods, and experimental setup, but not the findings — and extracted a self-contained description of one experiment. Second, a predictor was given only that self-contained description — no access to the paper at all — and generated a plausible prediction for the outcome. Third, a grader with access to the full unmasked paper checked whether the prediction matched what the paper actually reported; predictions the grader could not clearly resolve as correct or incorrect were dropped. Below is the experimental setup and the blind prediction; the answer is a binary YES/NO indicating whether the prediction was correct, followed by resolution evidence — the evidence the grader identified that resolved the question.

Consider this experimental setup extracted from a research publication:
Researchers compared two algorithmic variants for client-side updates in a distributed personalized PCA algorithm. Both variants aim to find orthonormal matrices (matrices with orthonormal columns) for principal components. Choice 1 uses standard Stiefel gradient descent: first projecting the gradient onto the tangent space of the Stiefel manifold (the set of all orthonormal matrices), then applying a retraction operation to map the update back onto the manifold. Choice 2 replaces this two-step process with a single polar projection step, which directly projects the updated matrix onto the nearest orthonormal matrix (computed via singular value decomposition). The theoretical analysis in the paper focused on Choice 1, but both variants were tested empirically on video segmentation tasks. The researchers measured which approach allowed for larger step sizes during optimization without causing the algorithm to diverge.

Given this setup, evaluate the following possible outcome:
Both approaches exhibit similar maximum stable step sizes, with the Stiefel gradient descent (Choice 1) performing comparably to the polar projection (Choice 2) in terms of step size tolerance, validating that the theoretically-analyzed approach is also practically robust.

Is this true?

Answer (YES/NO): NO